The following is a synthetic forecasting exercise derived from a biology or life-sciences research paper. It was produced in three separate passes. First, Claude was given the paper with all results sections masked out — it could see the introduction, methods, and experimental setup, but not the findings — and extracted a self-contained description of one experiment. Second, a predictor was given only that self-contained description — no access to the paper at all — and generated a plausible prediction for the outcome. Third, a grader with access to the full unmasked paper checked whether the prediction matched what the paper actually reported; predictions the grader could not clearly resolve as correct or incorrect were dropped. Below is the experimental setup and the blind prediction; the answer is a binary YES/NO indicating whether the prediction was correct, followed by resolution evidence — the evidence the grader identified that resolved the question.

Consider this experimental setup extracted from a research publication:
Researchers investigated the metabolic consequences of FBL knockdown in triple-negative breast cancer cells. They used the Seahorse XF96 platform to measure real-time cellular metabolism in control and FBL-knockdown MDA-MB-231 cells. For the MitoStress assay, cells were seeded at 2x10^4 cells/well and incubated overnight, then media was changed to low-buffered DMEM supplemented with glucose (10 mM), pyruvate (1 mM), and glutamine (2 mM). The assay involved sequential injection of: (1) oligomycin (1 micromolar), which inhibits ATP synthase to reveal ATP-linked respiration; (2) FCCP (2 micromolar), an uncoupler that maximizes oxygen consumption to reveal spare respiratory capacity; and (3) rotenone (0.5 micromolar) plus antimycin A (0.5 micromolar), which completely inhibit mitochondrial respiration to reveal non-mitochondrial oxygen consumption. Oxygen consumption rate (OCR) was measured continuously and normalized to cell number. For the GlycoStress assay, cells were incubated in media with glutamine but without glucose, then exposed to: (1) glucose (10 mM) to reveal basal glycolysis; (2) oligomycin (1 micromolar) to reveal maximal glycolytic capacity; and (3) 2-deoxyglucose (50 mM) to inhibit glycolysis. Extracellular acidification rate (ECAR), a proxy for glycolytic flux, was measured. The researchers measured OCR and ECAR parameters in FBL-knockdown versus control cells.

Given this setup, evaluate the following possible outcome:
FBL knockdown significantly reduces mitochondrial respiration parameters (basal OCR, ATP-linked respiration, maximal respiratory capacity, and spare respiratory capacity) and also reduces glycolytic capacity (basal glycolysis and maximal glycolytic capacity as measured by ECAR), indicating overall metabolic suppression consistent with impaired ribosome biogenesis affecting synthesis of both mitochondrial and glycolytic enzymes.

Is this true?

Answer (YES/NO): YES